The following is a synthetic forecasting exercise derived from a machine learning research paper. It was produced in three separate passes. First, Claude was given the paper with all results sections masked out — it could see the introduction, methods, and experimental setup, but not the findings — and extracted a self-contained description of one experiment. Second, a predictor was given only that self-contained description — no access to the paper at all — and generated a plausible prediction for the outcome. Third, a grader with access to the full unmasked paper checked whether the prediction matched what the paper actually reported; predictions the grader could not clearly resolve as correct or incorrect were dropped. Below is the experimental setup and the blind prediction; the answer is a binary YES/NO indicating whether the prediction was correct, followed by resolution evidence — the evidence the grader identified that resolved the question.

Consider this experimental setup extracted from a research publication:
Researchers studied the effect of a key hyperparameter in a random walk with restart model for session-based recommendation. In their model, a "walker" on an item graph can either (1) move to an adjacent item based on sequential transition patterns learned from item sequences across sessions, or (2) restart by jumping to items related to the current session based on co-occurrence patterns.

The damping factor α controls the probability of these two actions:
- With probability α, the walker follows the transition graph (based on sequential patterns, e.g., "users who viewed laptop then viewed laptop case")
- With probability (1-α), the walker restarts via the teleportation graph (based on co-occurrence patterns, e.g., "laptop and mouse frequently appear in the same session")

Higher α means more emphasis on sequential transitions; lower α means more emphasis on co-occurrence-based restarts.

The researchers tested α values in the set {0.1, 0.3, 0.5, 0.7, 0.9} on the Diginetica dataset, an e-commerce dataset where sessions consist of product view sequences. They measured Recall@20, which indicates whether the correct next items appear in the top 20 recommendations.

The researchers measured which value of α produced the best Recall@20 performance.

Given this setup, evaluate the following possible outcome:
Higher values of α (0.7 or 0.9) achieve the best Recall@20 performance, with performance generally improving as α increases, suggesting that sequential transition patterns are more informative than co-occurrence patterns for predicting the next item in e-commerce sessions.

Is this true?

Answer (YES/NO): YES